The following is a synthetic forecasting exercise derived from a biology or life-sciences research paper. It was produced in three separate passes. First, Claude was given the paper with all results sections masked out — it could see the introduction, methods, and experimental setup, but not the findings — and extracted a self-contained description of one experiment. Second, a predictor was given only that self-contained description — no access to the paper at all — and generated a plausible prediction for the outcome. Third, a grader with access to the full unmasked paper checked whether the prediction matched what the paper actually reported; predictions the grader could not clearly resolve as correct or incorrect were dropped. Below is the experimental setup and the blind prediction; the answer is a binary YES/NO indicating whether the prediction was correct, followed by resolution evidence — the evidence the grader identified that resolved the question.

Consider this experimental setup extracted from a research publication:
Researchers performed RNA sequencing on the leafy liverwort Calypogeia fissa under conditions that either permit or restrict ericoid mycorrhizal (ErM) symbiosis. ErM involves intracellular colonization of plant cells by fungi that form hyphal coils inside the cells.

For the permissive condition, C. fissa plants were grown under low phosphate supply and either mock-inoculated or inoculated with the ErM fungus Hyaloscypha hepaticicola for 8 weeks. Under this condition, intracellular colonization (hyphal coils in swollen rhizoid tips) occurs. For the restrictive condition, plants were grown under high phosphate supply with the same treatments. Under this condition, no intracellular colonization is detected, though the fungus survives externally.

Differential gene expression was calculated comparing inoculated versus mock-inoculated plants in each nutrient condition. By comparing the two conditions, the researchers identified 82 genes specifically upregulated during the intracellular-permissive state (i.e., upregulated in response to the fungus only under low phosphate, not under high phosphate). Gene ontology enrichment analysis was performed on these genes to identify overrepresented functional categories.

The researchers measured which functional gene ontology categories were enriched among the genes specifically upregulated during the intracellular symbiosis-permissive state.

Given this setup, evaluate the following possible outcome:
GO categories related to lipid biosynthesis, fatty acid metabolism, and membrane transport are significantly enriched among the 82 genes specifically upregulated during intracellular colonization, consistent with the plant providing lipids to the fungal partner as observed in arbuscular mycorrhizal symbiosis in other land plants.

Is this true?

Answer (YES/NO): NO